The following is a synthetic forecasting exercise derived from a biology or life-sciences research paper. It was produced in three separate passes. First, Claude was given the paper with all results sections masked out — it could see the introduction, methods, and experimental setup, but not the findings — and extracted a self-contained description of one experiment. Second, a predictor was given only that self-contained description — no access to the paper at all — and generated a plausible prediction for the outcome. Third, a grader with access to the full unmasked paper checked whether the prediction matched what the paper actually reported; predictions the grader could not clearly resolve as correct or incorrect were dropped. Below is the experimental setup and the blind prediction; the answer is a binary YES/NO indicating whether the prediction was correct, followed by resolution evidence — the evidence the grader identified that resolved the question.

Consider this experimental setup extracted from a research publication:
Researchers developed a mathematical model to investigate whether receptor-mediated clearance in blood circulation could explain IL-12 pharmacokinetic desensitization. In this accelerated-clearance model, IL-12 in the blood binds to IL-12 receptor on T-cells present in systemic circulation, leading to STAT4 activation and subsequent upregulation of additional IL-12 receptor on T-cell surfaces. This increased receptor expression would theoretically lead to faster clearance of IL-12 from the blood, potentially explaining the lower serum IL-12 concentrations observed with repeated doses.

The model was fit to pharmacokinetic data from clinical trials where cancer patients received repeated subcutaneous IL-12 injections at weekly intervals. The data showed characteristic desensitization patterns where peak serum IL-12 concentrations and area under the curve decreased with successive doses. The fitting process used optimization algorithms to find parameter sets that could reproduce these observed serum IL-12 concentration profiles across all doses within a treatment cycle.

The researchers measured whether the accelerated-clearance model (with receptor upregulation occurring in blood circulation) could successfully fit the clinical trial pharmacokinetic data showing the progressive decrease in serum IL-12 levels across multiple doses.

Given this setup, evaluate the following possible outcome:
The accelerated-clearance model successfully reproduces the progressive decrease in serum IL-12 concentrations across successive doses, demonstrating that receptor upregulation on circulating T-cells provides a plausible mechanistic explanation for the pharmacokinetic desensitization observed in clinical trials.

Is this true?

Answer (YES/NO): NO